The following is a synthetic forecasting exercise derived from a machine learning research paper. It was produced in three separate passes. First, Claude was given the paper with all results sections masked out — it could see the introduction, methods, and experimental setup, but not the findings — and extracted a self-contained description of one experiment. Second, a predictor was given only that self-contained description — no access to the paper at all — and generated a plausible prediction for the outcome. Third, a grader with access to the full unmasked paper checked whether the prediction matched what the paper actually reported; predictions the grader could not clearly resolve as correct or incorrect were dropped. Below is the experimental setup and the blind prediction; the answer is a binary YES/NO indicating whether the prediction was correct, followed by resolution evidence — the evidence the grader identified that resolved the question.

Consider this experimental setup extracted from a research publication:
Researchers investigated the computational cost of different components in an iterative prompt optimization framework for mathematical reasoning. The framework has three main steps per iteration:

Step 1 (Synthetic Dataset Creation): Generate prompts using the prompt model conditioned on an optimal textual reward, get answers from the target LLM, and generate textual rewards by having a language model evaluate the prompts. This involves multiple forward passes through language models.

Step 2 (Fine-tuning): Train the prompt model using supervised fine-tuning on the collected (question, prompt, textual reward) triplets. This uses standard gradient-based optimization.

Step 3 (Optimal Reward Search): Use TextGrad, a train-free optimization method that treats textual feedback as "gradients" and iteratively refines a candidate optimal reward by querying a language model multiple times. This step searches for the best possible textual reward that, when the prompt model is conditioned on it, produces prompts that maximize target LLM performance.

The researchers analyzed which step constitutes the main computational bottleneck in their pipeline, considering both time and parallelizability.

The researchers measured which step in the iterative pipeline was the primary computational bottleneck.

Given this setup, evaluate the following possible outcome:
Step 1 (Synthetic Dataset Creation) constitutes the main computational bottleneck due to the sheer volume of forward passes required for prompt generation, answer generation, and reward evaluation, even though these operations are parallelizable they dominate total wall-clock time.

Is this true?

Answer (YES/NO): NO